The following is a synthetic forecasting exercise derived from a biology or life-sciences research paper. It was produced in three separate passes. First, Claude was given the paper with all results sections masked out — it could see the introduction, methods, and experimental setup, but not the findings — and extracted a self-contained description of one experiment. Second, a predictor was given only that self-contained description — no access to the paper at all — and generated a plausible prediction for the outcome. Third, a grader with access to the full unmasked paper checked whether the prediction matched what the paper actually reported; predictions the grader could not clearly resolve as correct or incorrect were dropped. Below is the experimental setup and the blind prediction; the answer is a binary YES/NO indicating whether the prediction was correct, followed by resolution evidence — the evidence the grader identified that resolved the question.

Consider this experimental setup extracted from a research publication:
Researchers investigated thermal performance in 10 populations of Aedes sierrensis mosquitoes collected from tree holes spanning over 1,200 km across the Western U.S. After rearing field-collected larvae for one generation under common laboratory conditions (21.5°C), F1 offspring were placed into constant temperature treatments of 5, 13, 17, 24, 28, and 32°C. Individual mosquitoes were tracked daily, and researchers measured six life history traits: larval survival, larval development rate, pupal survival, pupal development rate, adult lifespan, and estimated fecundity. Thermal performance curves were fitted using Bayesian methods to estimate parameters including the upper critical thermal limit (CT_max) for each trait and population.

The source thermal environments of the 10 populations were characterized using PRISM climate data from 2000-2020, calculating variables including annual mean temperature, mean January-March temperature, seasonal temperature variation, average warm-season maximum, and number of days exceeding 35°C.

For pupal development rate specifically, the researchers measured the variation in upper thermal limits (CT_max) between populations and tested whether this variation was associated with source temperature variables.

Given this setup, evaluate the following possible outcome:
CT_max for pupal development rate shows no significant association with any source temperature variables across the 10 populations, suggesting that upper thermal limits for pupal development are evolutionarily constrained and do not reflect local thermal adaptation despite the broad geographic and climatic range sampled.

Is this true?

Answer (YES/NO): NO